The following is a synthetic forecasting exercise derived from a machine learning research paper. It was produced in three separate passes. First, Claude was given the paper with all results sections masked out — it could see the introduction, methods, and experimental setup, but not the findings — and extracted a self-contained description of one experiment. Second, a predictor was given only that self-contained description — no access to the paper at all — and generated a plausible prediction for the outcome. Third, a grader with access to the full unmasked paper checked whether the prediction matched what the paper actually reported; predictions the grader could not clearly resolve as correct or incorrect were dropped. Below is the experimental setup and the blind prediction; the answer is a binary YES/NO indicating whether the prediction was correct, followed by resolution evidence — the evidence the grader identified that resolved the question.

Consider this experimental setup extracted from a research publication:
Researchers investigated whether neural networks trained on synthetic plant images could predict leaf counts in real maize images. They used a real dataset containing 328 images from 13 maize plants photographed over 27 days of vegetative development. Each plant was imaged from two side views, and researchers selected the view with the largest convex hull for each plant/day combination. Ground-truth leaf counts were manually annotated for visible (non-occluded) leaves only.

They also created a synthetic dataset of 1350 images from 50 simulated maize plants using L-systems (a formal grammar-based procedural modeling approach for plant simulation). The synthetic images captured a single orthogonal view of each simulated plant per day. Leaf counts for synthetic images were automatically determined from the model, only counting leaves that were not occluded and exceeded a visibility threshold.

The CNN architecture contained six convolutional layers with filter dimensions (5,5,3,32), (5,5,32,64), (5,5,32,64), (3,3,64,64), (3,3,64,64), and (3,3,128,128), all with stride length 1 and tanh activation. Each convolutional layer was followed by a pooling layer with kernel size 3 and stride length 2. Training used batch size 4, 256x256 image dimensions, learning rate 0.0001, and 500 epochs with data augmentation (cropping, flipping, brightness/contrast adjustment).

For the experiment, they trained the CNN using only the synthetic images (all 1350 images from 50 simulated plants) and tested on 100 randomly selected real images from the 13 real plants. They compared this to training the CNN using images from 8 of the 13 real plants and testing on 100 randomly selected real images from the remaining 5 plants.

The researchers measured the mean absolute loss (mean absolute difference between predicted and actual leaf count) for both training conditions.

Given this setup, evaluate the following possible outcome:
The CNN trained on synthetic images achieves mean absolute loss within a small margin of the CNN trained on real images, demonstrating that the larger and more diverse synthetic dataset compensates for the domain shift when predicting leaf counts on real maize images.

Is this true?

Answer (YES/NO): NO